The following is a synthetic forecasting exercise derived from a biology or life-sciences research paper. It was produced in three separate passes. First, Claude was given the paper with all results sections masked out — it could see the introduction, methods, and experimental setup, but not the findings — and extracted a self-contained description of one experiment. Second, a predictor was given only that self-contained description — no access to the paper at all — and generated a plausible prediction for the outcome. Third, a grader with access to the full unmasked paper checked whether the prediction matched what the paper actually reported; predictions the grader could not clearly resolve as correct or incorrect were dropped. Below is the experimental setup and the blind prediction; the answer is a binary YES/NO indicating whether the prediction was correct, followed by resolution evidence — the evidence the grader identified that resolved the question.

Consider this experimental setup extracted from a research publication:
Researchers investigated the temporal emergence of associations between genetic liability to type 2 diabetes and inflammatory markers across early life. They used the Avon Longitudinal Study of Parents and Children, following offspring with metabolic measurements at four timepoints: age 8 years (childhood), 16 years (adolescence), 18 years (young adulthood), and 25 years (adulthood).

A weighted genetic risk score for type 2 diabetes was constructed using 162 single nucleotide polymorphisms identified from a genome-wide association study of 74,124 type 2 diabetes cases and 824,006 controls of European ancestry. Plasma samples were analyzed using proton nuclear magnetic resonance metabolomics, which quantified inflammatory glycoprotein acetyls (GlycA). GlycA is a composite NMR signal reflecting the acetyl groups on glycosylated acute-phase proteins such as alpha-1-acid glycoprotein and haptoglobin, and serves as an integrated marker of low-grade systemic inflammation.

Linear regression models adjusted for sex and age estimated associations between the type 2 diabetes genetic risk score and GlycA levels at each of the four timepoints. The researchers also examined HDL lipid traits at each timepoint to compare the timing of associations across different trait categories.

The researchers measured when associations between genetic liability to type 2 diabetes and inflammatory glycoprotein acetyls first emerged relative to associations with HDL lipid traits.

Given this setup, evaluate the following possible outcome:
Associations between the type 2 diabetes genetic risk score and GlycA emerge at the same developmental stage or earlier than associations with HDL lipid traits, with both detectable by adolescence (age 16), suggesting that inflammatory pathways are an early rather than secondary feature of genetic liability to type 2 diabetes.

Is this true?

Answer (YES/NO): NO